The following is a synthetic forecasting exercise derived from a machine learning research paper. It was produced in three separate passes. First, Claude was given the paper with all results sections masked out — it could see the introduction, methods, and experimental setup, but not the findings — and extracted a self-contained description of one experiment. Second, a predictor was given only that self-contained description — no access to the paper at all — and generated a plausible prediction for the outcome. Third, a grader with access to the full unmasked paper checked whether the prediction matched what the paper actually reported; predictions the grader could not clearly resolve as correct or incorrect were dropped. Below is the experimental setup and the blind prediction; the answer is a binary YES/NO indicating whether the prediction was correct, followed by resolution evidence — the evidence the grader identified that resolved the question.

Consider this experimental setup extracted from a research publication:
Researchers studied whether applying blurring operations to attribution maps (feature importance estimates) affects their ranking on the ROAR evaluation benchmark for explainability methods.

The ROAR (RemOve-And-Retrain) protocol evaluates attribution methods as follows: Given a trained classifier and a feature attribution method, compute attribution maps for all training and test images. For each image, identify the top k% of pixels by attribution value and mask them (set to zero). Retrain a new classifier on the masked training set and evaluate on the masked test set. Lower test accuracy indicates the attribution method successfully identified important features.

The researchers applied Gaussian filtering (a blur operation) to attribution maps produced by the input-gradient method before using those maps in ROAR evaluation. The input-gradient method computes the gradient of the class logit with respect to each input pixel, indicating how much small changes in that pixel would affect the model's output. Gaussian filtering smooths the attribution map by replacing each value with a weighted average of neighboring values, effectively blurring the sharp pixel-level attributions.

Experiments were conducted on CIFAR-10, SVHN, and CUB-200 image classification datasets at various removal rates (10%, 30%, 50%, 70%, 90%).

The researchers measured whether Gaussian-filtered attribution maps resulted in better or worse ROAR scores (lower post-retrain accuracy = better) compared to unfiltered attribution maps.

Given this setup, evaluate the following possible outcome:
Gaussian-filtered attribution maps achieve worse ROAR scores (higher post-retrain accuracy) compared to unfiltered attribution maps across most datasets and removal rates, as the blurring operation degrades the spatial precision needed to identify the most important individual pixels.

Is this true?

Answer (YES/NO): NO